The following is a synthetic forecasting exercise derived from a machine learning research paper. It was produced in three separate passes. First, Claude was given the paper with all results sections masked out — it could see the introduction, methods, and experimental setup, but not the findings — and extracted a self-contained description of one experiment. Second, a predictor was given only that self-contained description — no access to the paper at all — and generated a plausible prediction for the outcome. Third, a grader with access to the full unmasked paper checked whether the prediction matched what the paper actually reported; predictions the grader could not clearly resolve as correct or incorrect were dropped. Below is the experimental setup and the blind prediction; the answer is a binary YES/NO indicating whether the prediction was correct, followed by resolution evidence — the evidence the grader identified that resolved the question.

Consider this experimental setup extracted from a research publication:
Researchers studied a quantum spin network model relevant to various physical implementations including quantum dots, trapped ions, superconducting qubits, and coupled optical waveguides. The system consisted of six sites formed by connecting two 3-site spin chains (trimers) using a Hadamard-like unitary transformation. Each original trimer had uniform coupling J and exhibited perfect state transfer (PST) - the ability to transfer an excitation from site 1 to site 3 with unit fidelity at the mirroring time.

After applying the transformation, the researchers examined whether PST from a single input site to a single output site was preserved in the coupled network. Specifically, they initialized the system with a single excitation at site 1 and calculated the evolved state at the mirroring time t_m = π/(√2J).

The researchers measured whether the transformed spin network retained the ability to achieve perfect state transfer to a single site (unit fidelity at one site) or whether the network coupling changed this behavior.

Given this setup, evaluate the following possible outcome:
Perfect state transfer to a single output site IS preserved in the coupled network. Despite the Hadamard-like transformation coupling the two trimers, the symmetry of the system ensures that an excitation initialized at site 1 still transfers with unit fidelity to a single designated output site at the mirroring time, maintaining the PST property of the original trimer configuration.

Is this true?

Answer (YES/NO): NO